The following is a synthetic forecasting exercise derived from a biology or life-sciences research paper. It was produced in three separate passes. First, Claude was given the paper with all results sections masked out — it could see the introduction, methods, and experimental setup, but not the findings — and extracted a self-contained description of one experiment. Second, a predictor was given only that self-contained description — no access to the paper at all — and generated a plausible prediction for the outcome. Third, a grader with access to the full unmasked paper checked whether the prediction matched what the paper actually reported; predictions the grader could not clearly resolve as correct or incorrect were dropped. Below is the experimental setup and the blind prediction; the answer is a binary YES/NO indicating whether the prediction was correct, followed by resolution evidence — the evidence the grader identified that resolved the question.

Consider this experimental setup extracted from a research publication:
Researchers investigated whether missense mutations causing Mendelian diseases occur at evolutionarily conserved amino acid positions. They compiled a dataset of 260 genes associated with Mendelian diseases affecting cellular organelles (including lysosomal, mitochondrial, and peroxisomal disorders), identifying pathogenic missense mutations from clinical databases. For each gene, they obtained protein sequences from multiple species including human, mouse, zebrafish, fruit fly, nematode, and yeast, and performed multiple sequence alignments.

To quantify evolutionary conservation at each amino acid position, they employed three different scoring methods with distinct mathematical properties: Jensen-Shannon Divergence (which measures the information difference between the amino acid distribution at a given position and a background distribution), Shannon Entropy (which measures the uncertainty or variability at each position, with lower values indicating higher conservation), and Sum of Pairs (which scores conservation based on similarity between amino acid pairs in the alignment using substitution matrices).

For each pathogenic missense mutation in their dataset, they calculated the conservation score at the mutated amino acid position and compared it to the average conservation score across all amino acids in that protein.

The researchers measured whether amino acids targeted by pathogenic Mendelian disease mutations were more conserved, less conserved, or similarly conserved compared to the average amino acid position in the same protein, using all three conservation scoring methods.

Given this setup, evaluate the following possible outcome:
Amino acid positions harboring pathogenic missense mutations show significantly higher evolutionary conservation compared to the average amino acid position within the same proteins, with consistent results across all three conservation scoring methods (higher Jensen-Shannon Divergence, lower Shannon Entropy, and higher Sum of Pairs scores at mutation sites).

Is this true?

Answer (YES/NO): YES